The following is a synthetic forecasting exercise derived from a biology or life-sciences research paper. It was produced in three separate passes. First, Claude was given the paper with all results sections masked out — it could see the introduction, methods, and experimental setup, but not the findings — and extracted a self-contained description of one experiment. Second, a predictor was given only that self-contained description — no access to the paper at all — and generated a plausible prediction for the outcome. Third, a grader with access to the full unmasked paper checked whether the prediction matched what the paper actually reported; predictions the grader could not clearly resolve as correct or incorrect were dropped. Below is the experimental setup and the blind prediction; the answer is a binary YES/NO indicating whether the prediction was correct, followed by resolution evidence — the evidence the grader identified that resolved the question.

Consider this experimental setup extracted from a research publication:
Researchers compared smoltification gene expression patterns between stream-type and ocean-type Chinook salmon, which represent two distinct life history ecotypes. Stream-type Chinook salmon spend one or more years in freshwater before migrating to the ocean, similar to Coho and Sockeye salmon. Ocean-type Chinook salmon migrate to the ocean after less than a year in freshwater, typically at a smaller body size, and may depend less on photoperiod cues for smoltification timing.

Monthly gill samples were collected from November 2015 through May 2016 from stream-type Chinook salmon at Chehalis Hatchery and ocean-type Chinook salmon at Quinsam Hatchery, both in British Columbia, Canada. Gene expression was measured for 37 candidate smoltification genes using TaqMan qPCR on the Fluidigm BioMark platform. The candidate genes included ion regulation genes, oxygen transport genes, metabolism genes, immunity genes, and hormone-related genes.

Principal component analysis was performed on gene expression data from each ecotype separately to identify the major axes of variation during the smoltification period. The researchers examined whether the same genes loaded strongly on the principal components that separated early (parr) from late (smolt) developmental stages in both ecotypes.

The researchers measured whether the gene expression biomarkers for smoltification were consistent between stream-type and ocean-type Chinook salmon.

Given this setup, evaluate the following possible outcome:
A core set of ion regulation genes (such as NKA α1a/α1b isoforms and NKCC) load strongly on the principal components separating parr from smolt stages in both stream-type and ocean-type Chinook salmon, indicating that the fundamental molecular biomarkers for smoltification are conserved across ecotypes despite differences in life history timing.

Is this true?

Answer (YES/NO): NO